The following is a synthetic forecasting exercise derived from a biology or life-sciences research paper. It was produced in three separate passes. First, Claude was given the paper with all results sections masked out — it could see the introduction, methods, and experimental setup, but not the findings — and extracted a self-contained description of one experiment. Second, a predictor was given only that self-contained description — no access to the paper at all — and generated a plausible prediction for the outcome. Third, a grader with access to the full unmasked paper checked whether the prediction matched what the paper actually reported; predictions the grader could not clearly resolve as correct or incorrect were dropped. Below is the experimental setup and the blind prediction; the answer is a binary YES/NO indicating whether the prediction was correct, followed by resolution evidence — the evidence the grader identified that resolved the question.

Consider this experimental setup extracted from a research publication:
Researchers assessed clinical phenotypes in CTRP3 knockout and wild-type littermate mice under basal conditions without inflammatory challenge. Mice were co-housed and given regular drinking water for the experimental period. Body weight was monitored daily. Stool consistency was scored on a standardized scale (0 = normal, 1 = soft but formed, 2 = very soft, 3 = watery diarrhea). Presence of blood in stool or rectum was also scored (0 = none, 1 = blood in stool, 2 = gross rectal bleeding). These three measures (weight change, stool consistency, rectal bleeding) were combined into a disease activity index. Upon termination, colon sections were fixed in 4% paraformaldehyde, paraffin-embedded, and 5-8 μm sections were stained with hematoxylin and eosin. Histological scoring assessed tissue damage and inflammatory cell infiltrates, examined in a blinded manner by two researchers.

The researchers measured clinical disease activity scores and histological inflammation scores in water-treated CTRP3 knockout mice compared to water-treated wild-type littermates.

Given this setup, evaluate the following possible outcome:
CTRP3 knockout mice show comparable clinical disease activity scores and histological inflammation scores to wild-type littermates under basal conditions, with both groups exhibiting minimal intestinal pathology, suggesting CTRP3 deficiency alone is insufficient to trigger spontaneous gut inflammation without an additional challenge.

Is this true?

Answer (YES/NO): YES